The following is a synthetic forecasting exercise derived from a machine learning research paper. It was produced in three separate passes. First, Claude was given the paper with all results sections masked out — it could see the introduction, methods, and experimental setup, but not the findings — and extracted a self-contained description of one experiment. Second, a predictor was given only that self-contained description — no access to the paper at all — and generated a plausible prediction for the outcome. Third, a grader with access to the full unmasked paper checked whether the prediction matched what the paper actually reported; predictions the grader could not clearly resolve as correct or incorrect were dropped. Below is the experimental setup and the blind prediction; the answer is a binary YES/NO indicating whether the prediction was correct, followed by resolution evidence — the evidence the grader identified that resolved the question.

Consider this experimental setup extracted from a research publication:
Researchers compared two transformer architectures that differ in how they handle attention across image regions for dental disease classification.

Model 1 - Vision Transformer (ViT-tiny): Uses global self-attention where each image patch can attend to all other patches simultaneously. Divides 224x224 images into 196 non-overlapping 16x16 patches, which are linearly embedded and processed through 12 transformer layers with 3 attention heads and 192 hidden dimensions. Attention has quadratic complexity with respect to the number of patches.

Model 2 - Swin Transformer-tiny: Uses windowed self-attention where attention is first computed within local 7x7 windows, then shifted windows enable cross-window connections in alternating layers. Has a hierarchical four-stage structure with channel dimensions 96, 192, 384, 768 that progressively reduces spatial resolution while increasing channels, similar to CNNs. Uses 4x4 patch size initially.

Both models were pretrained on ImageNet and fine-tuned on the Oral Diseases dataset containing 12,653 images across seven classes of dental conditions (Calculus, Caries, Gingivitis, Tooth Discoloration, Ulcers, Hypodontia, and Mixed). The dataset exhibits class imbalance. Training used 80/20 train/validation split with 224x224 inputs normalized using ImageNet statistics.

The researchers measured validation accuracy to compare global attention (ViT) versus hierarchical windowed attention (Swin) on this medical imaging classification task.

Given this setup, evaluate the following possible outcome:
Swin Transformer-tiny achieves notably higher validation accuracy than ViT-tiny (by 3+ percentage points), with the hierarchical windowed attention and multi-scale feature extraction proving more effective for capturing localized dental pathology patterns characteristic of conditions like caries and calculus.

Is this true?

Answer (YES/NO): NO